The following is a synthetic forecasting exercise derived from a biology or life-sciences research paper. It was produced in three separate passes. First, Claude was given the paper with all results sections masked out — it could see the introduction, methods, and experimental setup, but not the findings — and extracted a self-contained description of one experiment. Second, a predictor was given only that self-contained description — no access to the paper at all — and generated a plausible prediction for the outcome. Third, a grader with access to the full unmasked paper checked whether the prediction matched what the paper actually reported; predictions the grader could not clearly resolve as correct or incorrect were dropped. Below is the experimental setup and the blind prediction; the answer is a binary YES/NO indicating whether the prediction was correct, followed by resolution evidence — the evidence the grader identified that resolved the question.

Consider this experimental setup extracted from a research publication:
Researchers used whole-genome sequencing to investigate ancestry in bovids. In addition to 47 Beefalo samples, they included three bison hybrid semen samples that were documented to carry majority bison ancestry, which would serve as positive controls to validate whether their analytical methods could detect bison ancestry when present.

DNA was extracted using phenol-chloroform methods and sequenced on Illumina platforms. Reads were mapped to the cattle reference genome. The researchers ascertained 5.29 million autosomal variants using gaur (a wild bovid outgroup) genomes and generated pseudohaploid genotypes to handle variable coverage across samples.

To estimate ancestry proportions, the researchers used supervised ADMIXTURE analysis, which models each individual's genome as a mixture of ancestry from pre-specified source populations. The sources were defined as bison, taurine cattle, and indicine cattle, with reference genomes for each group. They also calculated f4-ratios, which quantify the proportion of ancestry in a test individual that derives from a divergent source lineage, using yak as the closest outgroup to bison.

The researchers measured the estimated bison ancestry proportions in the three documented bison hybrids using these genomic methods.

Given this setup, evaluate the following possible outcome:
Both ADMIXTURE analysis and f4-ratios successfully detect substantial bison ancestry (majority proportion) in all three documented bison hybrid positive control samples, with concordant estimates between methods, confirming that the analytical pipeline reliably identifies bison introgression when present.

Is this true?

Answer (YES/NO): YES